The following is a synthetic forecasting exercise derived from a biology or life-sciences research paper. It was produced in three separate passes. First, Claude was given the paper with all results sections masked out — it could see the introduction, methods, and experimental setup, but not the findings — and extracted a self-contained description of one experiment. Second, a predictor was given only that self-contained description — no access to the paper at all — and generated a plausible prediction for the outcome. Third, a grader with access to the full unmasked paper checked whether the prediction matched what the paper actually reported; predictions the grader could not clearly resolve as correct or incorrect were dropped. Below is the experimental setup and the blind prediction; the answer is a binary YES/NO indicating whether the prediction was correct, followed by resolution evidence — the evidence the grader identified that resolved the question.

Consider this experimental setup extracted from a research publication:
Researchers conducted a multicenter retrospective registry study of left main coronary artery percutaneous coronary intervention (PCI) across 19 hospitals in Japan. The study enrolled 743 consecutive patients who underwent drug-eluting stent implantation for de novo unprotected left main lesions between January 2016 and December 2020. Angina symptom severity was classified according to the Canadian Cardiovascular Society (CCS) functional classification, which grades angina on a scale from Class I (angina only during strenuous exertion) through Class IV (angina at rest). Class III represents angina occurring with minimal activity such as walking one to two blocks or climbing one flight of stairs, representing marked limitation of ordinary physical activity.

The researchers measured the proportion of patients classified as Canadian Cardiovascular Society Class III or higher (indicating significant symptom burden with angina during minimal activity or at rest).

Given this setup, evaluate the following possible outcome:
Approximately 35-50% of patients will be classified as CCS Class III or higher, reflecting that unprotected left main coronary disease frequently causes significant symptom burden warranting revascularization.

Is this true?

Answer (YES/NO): YES